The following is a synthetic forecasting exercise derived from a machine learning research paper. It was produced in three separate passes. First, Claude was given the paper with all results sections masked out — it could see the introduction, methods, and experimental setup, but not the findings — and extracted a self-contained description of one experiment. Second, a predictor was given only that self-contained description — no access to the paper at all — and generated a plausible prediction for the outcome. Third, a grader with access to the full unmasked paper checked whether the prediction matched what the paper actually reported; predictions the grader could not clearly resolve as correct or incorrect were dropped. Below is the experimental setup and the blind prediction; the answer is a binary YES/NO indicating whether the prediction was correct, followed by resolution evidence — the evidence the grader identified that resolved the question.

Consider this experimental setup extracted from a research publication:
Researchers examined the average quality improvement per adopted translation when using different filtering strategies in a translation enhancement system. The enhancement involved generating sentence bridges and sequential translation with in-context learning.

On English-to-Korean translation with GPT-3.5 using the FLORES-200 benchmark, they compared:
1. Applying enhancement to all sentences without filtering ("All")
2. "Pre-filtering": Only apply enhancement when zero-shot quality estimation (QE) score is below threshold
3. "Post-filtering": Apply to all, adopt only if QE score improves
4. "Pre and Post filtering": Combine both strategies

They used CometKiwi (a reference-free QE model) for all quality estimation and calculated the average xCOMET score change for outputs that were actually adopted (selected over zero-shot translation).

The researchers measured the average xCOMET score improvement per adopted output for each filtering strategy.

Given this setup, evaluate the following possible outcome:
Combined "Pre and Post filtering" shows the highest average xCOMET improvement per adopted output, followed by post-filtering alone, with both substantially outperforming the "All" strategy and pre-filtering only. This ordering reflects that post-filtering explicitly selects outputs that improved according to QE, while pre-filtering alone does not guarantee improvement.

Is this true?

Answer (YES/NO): NO